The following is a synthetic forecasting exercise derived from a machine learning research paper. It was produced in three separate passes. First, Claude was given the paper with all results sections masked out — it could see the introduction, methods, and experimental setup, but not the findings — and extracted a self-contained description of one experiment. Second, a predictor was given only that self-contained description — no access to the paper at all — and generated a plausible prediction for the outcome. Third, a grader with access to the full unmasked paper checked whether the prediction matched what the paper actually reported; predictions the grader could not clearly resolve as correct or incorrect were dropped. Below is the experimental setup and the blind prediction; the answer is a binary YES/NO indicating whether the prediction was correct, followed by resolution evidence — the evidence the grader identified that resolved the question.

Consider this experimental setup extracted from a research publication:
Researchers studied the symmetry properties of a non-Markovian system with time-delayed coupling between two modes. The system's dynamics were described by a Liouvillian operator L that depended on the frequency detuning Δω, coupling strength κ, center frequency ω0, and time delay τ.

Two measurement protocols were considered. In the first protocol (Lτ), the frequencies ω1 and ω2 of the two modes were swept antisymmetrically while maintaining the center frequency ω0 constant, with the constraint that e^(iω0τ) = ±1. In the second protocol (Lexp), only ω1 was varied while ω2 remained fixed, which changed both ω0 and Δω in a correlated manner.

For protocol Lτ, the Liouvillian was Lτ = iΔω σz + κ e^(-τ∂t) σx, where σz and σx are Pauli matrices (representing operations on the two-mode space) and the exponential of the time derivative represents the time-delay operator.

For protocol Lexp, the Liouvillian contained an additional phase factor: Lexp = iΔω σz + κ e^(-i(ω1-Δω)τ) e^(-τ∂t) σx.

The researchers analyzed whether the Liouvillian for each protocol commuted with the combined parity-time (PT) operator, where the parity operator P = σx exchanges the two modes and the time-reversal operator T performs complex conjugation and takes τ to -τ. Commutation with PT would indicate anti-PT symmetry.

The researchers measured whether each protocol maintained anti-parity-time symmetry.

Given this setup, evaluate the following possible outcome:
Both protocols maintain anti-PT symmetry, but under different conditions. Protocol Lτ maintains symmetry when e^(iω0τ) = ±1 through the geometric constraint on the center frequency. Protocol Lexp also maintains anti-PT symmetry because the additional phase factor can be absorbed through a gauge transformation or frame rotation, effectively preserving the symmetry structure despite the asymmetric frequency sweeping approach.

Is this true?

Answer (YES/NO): NO